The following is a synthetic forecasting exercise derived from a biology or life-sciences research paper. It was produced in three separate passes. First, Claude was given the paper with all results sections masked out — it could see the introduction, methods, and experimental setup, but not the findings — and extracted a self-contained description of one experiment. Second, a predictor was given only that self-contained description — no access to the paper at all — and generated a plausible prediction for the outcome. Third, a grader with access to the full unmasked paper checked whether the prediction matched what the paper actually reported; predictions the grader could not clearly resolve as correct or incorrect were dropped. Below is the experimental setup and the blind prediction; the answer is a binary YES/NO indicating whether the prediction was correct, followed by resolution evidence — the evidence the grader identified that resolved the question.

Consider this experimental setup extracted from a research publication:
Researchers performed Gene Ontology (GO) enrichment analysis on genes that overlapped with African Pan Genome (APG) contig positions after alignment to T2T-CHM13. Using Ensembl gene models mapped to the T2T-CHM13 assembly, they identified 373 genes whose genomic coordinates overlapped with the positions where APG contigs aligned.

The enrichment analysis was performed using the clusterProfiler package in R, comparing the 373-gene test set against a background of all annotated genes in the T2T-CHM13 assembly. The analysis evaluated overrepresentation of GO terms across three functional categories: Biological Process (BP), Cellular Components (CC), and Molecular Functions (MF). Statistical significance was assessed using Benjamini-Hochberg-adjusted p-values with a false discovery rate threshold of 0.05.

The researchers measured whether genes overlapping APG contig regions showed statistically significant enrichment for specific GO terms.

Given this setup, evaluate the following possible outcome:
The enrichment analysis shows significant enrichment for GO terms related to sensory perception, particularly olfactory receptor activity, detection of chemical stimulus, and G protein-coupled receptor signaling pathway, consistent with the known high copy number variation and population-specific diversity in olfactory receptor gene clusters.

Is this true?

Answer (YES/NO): NO